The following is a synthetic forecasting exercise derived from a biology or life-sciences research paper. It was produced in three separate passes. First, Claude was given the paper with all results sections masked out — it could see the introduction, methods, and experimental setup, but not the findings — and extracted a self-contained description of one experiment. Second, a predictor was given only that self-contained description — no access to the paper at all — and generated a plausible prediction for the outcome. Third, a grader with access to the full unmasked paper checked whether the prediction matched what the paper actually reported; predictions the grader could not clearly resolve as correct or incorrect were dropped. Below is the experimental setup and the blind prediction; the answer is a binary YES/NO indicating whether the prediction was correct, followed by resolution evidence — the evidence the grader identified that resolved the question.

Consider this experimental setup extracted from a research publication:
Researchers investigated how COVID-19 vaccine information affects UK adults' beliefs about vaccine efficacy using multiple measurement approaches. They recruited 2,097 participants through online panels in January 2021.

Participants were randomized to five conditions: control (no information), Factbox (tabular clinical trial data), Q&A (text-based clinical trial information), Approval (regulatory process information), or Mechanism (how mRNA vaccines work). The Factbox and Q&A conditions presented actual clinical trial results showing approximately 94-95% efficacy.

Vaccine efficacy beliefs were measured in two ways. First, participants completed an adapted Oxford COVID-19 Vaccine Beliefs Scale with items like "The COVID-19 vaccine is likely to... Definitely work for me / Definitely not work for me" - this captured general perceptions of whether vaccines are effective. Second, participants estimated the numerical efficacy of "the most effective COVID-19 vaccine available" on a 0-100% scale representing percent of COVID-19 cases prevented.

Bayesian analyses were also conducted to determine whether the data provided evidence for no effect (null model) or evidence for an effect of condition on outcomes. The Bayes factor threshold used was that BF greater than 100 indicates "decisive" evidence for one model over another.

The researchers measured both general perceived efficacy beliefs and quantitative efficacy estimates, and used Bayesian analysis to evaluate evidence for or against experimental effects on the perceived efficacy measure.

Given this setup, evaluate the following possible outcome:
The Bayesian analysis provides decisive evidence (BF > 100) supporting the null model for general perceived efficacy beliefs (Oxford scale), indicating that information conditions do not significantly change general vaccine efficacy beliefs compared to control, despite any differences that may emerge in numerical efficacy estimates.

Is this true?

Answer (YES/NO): YES